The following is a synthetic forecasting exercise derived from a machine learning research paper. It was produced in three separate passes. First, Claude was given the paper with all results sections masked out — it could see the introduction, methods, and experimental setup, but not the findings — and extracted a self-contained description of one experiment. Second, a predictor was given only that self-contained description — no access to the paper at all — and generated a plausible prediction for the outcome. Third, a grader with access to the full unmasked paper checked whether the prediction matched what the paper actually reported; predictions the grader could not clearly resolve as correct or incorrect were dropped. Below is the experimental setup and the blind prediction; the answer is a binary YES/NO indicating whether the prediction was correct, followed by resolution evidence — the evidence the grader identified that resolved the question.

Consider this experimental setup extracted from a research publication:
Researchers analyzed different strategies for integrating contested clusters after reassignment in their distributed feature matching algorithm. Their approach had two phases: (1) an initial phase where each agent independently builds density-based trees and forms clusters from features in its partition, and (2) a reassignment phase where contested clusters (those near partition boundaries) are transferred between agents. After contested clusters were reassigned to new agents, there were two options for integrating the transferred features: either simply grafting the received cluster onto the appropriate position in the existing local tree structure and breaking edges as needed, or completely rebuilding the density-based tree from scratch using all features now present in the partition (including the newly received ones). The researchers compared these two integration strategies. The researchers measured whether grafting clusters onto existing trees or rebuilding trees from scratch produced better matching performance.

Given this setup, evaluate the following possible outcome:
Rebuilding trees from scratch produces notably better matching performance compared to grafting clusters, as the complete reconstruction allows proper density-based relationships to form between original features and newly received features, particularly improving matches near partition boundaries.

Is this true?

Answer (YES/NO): NO